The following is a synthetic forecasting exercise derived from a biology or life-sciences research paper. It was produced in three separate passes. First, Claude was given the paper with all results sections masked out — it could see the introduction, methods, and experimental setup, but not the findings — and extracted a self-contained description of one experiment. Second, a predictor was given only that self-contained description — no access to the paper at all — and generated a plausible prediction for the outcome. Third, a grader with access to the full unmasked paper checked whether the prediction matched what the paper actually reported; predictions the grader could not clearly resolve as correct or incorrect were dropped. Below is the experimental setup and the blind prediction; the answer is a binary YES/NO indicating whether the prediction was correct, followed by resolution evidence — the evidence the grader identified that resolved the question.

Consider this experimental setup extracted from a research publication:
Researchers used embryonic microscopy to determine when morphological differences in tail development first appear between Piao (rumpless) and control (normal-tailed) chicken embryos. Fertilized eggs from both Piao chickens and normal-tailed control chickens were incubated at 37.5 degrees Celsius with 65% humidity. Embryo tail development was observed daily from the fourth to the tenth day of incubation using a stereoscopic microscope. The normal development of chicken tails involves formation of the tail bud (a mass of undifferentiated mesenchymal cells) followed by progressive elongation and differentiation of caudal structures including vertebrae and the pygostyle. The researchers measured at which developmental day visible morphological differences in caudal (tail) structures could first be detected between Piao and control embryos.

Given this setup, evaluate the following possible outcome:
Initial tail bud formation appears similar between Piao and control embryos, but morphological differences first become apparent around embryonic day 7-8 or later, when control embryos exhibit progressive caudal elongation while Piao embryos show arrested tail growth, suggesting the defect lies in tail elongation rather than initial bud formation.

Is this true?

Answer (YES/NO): NO